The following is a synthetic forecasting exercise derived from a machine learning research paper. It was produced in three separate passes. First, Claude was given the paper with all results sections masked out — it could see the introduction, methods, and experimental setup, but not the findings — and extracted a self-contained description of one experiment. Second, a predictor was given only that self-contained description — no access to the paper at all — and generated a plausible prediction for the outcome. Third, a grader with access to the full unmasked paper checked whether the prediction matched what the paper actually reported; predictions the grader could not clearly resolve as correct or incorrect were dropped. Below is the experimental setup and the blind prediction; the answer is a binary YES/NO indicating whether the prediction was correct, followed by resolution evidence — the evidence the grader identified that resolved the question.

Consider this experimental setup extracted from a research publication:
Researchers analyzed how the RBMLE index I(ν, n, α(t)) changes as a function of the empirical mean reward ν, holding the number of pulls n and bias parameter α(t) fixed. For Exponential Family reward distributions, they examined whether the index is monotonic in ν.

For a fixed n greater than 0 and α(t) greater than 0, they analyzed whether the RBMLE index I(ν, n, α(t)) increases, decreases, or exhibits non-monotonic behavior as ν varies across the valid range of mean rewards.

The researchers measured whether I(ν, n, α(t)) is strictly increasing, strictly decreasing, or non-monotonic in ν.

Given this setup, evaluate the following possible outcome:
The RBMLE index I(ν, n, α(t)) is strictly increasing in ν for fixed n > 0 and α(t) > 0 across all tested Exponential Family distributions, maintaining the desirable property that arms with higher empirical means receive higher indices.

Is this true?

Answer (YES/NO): YES